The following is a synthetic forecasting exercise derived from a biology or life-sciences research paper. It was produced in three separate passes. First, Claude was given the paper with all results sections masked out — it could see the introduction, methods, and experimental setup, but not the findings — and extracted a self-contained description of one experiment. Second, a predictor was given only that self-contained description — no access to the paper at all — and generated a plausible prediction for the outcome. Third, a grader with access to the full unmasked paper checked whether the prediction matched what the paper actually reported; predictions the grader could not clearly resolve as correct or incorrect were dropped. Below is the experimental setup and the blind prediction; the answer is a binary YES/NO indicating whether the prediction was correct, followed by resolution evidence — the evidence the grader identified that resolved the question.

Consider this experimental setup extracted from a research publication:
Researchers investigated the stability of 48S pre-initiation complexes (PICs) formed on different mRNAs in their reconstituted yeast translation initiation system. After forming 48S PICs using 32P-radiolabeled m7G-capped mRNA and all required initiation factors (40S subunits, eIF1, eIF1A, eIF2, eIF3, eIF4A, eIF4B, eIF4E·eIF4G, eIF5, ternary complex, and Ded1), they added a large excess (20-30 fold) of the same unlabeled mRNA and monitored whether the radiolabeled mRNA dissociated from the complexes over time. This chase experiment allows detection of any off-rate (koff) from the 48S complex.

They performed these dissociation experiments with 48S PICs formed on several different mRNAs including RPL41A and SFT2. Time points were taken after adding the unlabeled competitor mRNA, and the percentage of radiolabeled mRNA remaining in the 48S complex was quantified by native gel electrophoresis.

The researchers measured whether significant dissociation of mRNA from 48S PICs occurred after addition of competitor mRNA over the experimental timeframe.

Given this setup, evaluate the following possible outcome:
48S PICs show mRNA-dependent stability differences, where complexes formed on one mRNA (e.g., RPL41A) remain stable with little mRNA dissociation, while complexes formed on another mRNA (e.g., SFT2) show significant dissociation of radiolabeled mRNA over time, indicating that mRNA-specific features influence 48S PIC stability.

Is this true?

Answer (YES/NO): NO